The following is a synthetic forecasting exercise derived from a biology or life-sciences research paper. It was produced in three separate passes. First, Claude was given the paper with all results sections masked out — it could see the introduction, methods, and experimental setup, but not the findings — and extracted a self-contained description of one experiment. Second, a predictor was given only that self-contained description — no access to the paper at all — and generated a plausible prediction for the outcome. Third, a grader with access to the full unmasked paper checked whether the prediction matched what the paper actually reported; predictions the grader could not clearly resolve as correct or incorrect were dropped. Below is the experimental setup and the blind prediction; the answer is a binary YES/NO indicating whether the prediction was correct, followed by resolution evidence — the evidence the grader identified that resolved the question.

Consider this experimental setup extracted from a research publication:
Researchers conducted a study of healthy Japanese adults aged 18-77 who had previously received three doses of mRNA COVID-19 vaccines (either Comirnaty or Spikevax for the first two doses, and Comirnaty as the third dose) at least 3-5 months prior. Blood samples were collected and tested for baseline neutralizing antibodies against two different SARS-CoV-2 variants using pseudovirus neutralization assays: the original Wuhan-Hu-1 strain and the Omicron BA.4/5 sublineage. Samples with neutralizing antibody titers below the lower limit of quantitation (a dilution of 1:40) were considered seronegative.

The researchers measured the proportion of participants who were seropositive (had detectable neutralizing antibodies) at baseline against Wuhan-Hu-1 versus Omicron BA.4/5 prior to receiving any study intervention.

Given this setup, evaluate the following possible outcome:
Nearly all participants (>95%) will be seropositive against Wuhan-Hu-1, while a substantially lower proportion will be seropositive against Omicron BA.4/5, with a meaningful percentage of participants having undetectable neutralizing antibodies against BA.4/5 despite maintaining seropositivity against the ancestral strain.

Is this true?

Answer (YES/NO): YES